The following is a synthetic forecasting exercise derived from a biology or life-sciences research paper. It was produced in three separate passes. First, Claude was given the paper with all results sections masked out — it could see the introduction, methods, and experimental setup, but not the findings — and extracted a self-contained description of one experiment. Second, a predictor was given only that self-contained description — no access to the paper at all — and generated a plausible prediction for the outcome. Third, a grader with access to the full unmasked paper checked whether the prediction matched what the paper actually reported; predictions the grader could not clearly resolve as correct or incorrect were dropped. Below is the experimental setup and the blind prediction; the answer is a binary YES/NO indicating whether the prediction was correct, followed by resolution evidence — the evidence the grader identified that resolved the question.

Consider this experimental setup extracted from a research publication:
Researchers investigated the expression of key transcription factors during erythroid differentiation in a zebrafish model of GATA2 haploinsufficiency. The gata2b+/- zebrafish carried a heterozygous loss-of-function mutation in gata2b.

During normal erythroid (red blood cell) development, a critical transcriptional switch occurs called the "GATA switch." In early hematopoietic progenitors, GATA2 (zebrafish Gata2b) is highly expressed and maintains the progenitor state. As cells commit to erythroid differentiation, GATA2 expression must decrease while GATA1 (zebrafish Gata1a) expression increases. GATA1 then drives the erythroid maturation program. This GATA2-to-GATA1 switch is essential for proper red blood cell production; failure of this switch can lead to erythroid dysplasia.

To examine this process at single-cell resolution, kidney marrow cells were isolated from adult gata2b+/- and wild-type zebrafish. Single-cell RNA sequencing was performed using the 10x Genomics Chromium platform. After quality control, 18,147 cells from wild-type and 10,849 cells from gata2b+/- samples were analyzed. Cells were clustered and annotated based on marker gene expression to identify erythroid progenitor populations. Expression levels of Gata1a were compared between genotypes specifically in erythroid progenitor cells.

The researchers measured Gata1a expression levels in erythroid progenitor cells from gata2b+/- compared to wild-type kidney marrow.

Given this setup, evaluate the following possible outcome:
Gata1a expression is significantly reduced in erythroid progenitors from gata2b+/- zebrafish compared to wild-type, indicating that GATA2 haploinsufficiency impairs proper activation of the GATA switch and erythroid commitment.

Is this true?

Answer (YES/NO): YES